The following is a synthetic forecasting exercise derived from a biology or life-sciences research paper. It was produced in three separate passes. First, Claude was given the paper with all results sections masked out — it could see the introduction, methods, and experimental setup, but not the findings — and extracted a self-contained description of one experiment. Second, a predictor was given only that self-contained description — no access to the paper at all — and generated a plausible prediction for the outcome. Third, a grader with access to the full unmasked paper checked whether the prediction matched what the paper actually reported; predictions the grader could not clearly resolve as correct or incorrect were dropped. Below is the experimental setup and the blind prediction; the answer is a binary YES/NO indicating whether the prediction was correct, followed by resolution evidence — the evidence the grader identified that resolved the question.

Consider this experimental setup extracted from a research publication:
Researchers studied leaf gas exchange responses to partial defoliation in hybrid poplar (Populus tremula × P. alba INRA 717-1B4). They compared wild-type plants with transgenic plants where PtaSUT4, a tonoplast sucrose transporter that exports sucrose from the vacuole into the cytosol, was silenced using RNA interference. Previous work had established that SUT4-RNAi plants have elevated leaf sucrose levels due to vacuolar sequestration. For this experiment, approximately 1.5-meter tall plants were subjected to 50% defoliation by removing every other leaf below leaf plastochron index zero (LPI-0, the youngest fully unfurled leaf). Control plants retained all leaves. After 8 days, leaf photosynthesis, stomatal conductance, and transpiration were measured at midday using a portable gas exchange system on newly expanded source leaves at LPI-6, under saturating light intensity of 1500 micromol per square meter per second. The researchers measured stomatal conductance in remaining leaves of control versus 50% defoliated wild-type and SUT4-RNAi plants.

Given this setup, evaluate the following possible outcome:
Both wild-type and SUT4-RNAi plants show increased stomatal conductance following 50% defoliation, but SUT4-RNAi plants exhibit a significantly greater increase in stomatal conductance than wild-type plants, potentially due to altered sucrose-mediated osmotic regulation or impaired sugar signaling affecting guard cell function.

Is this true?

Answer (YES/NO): NO